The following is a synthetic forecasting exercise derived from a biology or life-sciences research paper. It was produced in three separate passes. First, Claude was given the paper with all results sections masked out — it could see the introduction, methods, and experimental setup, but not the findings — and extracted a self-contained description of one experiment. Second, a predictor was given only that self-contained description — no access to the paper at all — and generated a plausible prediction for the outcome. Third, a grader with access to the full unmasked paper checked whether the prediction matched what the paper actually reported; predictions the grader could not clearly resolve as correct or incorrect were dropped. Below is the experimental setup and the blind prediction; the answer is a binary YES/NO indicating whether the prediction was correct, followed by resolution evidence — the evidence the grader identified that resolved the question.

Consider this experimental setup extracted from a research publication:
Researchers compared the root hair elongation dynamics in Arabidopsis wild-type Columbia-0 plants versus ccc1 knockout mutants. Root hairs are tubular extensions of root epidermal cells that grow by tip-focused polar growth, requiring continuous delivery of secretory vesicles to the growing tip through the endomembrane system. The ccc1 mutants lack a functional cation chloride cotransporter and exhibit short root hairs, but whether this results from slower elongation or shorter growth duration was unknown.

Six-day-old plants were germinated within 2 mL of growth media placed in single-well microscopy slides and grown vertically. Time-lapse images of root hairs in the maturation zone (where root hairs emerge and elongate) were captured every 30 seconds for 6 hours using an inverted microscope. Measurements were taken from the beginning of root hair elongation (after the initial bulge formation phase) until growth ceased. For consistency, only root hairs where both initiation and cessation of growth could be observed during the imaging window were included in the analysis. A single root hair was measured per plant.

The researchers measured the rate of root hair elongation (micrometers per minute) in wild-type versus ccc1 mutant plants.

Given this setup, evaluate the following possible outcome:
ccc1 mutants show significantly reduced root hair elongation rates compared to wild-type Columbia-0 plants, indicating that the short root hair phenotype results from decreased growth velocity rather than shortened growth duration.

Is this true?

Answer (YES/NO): YES